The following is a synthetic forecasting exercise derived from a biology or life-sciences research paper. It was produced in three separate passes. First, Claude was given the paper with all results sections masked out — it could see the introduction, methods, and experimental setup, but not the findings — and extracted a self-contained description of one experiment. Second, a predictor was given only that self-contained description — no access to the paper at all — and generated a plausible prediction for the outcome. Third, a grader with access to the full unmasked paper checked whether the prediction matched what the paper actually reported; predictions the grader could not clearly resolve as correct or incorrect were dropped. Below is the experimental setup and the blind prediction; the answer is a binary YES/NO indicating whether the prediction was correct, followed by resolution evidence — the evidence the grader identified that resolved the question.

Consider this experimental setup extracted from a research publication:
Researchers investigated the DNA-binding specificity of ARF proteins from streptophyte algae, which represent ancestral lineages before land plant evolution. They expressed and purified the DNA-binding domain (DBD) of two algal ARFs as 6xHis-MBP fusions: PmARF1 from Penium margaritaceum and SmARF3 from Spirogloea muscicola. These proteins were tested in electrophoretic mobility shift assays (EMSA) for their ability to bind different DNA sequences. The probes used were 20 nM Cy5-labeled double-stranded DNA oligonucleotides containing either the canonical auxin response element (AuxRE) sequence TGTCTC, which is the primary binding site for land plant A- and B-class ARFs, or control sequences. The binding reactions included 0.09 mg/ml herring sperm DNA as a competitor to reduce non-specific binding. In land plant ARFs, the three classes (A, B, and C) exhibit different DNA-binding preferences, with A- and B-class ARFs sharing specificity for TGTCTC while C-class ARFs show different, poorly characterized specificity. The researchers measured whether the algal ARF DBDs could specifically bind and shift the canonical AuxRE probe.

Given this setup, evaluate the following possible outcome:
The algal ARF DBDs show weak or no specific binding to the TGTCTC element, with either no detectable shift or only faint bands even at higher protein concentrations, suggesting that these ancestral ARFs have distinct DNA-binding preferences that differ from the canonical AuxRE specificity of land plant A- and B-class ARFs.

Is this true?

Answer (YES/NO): NO